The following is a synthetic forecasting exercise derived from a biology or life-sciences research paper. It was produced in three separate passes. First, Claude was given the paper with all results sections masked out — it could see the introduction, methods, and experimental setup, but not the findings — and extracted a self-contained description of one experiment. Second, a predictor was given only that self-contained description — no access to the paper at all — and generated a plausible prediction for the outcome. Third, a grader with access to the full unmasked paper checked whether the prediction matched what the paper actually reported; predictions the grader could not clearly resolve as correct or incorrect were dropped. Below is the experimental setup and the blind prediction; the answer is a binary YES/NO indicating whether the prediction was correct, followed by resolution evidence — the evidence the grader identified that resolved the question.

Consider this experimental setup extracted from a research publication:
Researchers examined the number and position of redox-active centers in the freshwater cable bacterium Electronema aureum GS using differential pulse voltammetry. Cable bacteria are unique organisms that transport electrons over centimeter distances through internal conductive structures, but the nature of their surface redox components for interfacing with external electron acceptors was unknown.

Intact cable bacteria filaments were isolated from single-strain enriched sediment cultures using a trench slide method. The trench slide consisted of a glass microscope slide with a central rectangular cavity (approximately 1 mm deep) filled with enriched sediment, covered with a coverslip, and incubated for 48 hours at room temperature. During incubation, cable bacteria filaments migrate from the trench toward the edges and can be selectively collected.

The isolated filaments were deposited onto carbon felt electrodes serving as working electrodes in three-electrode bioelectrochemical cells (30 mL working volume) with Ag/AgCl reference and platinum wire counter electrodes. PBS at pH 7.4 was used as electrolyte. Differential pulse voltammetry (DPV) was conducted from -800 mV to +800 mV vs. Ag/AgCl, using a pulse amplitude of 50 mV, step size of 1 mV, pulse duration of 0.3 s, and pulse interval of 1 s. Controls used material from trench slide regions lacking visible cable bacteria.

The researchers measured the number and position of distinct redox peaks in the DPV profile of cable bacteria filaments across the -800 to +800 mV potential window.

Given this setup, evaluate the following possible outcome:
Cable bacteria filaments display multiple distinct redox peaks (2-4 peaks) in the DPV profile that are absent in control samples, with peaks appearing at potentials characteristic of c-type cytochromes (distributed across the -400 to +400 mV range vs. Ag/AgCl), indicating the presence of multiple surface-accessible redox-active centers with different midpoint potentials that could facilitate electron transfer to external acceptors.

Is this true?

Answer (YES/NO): NO